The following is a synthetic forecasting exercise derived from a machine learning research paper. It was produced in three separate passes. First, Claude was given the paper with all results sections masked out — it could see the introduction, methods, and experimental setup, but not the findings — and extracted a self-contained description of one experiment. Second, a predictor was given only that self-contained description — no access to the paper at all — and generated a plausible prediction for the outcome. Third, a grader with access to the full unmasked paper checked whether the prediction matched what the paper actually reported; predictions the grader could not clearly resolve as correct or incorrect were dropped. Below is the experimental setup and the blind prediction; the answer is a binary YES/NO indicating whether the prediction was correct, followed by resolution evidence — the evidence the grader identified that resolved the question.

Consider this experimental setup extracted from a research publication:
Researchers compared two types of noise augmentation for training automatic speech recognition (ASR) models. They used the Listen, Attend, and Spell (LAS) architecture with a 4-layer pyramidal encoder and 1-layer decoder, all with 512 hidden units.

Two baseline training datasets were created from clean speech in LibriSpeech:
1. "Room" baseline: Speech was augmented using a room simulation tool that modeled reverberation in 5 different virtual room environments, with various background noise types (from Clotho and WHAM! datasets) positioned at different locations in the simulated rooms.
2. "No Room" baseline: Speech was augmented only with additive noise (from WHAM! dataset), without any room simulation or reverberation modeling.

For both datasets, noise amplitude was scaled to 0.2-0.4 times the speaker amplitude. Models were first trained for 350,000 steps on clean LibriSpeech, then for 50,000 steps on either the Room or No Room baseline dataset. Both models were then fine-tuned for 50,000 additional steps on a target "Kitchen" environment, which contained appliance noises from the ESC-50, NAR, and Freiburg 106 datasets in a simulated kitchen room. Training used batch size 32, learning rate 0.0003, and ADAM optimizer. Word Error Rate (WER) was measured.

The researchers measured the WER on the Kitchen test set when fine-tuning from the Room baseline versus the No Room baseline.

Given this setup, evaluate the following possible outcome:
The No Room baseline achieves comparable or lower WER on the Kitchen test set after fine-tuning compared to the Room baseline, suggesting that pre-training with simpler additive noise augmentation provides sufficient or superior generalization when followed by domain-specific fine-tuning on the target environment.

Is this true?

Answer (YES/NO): NO